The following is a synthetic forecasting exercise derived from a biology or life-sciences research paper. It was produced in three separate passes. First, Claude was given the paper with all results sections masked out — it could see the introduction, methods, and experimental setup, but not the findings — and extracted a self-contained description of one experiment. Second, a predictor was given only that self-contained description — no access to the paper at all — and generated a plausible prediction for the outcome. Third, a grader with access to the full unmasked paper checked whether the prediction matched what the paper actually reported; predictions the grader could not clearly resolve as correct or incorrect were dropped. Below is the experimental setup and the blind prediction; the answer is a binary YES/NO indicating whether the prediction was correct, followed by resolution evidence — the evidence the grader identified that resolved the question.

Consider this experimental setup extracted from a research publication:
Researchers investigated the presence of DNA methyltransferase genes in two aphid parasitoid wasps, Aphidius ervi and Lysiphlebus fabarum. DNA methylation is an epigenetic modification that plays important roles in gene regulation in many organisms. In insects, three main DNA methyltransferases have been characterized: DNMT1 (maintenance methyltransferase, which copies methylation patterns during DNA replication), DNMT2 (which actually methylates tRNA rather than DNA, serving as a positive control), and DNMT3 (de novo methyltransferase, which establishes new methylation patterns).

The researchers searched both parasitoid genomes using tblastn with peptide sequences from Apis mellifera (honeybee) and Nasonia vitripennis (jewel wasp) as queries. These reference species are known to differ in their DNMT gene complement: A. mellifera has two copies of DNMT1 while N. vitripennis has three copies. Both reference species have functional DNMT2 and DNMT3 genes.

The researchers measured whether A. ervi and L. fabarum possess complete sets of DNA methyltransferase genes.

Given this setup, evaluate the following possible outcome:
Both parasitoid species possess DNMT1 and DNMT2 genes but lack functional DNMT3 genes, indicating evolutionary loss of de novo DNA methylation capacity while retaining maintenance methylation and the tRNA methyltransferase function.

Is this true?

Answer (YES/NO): NO